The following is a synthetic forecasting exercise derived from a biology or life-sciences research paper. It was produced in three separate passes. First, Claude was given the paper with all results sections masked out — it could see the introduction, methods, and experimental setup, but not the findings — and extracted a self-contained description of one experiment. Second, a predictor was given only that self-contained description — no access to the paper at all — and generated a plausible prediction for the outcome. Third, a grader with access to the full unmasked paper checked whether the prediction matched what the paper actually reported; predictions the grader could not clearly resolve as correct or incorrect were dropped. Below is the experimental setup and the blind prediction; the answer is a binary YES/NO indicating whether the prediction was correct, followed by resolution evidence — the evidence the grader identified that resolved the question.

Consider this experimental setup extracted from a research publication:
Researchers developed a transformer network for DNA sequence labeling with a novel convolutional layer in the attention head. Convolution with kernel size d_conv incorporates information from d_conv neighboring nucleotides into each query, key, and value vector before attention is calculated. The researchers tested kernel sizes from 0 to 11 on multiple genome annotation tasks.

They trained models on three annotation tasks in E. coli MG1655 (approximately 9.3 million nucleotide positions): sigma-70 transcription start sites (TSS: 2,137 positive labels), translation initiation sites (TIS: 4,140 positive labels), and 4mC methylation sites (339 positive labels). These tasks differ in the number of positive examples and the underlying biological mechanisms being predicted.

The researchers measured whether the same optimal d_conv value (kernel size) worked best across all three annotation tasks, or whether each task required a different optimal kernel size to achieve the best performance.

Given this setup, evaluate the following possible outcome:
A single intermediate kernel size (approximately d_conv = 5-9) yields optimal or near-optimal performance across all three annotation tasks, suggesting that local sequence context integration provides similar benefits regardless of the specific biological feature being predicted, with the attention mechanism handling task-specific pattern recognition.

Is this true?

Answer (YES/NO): YES